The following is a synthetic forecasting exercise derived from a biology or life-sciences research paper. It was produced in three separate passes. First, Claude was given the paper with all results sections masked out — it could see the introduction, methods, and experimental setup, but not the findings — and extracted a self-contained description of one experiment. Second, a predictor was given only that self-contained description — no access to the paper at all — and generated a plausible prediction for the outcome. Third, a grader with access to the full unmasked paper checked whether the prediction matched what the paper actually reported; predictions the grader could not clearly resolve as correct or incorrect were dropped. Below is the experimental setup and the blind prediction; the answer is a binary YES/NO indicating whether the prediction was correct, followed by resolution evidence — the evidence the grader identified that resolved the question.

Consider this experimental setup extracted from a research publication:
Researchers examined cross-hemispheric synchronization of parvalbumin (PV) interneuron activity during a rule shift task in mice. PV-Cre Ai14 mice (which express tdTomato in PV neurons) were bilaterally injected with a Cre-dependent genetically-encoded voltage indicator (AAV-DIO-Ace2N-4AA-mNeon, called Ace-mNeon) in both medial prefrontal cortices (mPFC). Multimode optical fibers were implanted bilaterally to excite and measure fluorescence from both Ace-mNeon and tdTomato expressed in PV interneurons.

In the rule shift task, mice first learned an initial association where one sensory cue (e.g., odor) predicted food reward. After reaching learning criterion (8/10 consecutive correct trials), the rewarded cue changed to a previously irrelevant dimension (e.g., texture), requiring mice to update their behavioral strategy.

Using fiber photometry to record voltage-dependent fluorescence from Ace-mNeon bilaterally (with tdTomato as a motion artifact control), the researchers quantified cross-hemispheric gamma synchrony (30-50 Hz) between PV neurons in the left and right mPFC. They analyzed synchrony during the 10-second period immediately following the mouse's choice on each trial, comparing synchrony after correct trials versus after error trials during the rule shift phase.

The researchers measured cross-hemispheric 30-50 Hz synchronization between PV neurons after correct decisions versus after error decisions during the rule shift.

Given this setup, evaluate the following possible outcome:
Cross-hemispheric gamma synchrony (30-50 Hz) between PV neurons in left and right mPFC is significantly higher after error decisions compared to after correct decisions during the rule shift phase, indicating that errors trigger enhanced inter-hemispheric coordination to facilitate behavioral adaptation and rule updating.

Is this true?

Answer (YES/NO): YES